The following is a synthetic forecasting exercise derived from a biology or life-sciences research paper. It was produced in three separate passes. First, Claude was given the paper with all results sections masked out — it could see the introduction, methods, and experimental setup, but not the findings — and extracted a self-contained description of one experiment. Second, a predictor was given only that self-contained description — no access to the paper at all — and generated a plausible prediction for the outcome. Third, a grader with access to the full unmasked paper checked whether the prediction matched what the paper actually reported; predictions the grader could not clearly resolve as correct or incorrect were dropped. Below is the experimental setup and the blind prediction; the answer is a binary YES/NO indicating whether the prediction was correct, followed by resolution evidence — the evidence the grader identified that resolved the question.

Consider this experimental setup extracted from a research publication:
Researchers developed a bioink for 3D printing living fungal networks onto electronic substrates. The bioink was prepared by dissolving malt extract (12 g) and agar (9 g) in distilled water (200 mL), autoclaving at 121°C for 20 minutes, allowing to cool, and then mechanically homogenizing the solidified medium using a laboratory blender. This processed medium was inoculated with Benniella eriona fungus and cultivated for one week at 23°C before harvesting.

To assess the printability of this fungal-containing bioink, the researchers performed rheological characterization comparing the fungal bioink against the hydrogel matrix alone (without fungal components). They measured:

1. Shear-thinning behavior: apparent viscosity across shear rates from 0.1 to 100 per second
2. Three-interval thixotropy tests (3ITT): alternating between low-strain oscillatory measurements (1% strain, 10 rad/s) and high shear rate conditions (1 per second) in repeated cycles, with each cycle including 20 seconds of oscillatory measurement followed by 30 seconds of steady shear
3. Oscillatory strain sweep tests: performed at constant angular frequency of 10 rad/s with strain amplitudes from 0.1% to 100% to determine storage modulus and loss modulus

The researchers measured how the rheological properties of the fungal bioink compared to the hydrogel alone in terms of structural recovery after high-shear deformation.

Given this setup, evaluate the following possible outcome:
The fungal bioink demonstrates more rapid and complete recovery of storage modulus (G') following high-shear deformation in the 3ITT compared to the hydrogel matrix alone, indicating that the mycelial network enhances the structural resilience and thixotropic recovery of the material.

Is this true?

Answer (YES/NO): NO